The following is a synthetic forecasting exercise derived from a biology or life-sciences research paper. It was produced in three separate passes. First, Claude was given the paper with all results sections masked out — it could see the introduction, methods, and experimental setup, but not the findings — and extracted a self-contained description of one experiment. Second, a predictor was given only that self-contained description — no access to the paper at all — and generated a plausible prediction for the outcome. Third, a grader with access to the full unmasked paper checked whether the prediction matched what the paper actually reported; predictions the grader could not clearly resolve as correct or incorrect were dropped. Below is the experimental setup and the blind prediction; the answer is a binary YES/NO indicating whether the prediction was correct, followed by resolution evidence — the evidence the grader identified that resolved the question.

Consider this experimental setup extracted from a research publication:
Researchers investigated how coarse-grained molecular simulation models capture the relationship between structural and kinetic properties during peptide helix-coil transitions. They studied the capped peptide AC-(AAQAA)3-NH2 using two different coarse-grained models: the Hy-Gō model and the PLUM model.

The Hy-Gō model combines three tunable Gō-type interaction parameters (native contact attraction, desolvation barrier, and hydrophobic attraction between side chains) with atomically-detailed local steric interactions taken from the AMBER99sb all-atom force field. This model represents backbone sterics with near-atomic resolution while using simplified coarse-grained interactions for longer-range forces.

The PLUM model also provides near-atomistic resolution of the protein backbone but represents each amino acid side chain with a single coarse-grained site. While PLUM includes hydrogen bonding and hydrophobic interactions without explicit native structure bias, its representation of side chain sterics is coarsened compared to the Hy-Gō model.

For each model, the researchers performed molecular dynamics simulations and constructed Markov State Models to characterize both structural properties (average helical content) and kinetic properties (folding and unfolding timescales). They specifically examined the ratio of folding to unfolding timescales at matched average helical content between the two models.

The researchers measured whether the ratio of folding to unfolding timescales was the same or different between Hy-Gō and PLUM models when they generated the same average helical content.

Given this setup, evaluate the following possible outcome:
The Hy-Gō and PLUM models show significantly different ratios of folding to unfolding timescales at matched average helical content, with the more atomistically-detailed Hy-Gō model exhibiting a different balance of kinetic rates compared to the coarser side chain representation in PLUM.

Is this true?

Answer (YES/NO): YES